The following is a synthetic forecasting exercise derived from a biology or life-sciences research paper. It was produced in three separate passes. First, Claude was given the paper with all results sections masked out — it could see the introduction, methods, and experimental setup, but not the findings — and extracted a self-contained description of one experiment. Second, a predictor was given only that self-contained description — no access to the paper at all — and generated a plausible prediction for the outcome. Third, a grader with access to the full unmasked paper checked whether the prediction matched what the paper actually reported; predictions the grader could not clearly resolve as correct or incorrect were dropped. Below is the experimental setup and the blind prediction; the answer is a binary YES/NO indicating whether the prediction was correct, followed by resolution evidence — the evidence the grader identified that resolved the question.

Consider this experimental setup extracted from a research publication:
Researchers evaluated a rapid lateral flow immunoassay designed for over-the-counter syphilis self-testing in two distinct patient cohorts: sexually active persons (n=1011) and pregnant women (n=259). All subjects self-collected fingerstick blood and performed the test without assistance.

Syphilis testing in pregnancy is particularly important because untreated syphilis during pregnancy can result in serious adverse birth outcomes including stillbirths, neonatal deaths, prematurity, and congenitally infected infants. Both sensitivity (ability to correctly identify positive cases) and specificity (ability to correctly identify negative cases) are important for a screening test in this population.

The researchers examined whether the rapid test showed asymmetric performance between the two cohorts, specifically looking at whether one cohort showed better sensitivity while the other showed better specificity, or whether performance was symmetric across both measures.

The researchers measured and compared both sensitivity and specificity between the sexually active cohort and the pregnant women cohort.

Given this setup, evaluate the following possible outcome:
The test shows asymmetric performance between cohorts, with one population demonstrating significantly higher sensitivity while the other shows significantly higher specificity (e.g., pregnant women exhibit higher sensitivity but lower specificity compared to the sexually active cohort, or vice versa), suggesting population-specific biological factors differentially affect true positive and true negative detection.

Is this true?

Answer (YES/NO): NO